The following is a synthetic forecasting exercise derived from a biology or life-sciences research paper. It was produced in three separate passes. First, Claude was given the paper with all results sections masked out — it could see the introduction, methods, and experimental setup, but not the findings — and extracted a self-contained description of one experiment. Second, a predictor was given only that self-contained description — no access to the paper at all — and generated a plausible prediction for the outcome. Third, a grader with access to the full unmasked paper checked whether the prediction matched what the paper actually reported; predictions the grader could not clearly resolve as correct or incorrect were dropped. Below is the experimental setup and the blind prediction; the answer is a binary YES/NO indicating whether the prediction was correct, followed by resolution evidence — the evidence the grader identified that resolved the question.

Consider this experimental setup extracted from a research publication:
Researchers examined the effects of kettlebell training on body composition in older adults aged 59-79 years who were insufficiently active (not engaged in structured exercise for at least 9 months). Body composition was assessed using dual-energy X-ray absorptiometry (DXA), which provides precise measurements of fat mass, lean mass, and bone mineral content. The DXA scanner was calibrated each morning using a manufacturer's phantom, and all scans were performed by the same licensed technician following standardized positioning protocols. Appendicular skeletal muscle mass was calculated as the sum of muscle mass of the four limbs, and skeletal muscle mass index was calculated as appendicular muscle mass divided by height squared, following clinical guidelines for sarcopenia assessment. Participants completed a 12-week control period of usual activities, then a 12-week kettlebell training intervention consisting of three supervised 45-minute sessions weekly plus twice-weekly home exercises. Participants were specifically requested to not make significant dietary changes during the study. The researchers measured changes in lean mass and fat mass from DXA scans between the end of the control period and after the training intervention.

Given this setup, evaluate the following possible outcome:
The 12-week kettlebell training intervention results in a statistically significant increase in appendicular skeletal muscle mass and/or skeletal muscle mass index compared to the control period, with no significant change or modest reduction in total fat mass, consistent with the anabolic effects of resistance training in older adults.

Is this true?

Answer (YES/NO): YES